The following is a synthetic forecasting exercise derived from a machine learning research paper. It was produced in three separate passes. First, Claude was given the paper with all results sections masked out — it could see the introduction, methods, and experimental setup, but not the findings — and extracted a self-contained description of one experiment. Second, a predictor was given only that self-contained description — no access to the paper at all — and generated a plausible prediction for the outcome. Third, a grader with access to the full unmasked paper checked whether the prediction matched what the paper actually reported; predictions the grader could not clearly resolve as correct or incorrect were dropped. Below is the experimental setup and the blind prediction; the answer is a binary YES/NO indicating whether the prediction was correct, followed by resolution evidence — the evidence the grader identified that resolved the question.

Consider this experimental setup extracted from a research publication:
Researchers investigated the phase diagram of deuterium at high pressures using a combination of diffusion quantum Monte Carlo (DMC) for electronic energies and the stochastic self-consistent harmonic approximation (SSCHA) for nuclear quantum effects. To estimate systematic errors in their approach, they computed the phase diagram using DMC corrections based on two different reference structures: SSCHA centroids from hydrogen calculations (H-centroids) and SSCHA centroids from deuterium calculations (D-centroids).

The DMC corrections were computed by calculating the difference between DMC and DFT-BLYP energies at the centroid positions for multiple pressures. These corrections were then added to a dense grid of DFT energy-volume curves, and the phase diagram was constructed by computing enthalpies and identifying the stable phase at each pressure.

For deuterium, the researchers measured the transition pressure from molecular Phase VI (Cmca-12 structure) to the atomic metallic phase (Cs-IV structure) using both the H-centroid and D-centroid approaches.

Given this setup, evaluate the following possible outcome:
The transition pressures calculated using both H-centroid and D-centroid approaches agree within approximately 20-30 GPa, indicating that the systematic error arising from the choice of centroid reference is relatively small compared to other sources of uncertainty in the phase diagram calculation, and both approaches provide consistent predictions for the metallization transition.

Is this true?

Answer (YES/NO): NO